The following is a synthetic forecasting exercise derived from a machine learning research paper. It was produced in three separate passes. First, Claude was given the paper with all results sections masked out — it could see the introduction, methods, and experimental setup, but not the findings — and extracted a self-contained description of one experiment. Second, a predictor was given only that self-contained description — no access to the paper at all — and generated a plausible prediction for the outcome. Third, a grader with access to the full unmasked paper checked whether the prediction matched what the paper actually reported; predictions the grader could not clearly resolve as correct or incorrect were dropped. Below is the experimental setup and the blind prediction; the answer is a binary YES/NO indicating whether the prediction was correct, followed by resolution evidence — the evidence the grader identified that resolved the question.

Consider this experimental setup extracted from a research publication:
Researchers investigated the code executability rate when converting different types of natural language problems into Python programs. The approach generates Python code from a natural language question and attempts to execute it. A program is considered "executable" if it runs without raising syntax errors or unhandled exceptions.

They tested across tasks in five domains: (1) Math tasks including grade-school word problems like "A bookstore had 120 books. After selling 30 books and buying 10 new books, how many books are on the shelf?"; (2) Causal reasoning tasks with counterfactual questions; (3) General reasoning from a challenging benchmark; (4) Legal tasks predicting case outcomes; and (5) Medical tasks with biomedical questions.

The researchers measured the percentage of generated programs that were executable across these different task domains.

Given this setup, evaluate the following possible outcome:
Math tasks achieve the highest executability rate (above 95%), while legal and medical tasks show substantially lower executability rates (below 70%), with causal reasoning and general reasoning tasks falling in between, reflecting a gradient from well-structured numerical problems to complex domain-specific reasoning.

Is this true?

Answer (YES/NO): NO